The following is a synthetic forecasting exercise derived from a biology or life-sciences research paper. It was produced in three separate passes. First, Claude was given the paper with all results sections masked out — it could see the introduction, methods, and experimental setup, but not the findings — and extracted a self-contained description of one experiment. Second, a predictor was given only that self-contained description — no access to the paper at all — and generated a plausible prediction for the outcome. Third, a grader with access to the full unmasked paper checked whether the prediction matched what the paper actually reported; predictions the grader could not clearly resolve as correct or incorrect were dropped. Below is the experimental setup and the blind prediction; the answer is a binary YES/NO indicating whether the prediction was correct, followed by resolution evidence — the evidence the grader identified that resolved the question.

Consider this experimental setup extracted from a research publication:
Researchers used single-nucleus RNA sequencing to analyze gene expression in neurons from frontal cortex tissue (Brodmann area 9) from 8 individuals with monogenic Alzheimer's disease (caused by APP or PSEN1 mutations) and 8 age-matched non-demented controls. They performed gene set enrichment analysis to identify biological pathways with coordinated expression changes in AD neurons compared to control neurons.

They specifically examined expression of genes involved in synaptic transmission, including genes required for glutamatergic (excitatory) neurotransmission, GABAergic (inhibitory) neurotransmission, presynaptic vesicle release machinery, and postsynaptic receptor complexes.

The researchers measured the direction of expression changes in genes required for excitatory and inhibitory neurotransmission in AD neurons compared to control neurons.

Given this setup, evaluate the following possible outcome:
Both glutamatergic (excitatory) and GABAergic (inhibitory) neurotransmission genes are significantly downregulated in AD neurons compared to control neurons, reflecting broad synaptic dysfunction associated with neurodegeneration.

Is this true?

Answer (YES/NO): YES